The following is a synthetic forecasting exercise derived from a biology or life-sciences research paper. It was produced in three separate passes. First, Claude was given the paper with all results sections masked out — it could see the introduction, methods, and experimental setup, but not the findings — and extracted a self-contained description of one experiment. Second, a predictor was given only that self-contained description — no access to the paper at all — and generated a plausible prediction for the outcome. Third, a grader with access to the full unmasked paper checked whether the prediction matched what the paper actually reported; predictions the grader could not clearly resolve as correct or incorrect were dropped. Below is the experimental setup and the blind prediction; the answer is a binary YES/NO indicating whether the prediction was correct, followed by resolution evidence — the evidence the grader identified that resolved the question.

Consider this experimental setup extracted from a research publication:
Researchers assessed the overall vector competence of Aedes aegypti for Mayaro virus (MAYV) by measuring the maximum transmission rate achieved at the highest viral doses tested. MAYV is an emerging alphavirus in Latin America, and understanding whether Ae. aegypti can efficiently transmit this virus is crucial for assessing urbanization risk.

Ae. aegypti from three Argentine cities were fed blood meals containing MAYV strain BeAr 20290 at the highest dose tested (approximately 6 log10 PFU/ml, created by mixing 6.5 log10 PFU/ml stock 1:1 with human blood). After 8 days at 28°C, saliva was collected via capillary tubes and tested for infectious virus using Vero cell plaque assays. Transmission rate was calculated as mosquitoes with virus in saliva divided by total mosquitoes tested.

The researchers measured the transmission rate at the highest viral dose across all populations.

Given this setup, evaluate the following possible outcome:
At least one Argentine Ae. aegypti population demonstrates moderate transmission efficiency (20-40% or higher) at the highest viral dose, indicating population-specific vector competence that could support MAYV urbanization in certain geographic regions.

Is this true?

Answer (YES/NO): NO